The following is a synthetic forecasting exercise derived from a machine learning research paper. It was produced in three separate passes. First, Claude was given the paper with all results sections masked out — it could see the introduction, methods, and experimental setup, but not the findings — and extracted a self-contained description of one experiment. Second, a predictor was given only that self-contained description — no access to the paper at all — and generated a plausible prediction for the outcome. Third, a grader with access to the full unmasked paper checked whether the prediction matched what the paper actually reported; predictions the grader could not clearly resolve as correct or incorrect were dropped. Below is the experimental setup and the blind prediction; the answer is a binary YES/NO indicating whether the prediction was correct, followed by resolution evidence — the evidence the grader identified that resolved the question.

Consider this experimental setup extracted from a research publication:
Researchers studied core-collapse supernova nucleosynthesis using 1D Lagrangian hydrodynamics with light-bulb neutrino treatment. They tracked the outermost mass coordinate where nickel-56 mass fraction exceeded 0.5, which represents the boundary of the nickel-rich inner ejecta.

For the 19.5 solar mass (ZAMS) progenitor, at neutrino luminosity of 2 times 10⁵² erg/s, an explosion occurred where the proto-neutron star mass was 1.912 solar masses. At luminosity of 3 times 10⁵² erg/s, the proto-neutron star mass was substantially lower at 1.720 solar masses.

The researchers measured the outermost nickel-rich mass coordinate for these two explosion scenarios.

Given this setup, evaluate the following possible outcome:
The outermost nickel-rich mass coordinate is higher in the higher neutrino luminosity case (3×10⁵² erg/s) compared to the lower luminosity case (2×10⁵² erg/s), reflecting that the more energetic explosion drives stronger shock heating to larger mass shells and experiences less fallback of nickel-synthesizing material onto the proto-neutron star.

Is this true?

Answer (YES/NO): NO